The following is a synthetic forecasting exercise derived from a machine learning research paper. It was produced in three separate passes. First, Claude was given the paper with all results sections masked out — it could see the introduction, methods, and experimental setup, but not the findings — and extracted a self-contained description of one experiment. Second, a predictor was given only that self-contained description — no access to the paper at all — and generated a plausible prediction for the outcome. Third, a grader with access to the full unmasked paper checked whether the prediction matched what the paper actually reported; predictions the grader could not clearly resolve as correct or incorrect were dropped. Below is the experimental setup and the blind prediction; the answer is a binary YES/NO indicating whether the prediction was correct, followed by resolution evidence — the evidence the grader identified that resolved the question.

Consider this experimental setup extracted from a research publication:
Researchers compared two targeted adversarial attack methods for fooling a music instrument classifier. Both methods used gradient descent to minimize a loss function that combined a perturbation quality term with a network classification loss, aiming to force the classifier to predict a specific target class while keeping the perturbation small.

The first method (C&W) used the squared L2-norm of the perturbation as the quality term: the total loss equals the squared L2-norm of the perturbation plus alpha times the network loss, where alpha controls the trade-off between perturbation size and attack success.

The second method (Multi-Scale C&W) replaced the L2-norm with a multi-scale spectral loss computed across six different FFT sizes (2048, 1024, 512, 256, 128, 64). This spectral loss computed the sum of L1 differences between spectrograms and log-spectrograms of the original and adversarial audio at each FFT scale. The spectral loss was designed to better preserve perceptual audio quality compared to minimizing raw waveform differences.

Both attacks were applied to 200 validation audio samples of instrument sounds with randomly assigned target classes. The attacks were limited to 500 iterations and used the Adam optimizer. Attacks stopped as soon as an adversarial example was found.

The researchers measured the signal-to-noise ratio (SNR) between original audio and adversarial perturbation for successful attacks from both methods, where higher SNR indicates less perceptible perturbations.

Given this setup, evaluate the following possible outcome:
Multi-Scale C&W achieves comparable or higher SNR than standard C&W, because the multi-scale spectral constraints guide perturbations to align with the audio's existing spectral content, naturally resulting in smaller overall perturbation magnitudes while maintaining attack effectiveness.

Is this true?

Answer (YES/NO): NO